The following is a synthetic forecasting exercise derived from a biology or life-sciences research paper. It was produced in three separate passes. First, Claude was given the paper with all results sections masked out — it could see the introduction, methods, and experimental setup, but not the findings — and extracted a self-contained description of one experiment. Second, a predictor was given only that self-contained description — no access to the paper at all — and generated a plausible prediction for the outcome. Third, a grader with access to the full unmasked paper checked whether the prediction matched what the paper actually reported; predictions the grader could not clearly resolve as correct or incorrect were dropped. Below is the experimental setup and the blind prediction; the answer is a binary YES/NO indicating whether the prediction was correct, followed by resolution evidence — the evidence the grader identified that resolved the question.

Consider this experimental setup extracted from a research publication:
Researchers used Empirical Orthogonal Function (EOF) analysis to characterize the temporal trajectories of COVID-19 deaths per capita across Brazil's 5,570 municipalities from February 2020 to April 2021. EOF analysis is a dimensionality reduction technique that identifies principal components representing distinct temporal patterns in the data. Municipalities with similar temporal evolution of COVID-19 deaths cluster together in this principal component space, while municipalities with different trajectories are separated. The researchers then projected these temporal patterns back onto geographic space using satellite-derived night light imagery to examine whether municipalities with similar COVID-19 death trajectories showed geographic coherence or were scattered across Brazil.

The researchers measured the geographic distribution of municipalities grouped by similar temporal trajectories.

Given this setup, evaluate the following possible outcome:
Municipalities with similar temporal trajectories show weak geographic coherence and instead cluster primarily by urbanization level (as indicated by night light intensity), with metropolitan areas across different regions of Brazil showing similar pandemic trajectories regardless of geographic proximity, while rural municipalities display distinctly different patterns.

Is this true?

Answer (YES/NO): YES